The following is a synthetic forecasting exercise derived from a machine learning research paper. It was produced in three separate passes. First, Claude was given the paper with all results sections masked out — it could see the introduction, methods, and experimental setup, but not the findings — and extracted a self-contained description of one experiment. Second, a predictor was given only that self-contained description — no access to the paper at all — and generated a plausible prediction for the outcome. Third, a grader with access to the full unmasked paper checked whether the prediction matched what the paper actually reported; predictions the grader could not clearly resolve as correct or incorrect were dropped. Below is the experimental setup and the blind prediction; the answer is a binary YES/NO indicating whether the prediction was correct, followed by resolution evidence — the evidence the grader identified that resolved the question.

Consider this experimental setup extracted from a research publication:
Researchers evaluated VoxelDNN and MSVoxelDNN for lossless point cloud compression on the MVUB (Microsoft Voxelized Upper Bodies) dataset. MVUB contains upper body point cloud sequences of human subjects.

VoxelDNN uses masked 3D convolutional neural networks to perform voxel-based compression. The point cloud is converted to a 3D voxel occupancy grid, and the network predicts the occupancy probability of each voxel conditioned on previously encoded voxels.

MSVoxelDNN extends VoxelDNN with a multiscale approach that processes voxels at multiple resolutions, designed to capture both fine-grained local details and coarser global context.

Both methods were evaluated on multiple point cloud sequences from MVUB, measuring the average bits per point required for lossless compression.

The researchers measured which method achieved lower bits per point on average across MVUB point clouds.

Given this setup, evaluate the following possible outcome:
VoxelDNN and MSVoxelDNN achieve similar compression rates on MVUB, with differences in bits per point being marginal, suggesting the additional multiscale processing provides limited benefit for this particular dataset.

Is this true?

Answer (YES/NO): NO